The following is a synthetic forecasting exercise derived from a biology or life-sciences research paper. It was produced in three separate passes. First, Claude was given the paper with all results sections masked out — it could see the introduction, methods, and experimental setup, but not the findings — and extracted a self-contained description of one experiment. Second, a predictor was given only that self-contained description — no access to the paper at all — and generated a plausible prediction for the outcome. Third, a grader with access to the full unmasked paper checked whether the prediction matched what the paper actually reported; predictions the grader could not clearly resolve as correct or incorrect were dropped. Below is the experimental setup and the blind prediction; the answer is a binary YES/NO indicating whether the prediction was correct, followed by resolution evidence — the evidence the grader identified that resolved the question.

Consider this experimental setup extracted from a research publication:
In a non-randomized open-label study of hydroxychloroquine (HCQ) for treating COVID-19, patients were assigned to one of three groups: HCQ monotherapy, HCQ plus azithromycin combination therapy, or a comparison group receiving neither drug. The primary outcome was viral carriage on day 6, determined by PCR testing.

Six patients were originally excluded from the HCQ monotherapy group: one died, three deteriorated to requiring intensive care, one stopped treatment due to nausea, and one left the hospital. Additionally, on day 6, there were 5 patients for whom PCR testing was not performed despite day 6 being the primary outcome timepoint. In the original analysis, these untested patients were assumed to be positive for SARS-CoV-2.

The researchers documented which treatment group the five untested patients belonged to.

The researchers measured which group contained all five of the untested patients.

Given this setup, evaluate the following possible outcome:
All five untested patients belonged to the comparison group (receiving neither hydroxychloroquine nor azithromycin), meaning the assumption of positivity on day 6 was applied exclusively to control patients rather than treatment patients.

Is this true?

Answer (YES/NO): YES